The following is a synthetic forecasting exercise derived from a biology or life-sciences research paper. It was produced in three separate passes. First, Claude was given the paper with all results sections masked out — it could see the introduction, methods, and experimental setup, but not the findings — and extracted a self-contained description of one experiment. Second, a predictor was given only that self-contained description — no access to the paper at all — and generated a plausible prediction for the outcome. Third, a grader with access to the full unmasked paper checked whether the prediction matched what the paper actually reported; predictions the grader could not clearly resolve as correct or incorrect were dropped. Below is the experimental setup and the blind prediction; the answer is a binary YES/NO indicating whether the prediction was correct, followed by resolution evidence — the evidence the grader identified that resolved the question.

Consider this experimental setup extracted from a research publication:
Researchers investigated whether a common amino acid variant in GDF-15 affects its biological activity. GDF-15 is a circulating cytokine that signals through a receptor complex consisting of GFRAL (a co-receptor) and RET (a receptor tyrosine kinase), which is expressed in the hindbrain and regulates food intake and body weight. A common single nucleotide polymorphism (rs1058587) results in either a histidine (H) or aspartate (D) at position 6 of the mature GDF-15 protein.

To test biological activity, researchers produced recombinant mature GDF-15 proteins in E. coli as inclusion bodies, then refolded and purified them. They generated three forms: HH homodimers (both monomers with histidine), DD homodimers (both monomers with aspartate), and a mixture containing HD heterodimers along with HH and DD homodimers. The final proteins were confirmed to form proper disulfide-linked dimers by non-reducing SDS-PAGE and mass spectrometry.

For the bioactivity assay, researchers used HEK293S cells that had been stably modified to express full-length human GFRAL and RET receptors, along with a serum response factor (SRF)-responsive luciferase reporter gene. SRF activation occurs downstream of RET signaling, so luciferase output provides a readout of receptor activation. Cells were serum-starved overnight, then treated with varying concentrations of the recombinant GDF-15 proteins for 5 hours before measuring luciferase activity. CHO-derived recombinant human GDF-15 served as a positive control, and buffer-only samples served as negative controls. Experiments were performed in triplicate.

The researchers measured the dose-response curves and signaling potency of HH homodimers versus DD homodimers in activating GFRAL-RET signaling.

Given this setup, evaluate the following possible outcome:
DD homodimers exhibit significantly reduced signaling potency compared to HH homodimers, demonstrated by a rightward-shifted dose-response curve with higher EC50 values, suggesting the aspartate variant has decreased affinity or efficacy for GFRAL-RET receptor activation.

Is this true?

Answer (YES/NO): NO